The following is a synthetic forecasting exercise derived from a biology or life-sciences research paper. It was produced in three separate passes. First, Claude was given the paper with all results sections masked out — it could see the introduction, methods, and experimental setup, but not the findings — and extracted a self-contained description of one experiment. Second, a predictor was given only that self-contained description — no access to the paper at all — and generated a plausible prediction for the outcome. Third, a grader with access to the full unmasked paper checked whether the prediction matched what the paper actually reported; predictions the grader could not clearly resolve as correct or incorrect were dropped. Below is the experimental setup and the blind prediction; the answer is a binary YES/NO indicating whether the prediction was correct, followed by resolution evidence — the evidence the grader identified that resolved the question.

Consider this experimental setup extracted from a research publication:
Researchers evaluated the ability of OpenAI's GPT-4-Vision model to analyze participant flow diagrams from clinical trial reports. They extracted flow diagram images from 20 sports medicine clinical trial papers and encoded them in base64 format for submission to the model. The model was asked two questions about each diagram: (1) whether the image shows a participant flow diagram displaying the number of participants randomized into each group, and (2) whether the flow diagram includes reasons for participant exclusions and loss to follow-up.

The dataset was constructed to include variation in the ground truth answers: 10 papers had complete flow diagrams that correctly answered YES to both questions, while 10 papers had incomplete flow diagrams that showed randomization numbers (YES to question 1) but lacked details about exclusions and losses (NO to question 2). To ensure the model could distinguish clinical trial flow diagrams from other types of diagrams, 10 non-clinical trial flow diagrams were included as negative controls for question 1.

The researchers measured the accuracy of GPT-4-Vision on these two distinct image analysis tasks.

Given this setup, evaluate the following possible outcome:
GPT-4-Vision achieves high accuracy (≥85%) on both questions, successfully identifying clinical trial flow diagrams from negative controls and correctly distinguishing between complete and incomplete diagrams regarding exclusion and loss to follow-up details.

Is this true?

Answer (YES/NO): NO